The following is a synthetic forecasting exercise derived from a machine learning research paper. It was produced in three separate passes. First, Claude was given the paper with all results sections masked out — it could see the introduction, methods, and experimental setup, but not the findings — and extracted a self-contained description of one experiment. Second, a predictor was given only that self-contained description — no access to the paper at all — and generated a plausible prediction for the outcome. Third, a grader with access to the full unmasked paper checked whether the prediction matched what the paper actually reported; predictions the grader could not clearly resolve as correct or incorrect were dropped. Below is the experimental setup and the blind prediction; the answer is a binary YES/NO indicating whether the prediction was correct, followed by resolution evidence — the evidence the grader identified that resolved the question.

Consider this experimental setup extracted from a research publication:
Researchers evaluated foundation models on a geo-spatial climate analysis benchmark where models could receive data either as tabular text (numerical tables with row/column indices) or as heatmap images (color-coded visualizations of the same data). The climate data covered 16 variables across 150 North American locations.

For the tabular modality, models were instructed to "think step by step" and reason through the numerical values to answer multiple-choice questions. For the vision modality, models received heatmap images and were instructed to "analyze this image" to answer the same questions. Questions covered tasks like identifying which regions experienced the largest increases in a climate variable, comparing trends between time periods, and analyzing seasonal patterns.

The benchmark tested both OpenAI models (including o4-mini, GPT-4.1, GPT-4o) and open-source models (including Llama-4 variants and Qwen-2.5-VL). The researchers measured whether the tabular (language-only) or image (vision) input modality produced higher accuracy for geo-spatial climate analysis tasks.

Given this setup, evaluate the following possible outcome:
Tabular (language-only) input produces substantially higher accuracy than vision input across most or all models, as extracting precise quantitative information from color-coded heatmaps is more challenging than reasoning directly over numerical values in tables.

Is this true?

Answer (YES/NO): NO